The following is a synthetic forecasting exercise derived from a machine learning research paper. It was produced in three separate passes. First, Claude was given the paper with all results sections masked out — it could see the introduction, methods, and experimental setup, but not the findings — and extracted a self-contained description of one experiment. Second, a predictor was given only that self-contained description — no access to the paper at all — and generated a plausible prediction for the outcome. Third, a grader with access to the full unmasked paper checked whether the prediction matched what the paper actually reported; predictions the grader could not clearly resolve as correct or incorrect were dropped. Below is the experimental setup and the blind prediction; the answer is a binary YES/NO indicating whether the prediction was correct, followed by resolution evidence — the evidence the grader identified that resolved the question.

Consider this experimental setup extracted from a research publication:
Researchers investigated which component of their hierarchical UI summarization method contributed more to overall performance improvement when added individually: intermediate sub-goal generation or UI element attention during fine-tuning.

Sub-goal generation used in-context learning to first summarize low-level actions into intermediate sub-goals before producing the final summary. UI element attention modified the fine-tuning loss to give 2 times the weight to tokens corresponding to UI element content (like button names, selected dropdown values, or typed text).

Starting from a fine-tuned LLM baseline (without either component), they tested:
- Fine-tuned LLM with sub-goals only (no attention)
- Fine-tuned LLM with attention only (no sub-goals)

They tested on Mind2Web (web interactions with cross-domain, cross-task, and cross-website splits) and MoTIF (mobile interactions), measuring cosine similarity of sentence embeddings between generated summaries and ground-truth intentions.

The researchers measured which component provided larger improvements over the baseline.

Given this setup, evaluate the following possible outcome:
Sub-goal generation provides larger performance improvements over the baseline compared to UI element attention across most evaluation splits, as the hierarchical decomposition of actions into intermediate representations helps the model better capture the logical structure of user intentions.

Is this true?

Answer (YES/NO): YES